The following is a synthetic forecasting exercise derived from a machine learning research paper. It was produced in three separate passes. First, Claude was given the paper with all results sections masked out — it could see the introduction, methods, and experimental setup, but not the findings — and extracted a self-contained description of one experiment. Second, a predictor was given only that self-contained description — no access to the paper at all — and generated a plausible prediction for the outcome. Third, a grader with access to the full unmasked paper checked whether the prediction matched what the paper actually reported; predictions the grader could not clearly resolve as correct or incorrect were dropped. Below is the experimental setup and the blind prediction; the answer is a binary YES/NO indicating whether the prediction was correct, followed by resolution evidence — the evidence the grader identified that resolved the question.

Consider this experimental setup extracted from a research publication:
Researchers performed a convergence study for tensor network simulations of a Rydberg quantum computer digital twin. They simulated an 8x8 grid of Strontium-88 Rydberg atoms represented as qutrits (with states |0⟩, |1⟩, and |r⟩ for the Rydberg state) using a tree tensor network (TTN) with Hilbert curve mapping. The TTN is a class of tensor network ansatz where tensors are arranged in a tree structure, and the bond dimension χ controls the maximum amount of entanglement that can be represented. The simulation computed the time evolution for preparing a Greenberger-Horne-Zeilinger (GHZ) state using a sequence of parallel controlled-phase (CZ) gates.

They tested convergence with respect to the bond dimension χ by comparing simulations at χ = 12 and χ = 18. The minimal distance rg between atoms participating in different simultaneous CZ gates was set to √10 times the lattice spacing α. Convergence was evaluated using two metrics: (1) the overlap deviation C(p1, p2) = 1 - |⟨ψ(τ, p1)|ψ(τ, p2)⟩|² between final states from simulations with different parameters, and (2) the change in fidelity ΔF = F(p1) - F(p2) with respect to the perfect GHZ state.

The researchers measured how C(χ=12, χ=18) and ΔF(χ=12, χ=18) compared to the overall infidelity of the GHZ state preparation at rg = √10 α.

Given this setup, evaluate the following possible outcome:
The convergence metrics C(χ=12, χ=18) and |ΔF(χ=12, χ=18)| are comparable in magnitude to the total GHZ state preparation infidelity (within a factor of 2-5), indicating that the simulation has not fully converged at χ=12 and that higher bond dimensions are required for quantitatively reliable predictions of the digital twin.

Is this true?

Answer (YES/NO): NO